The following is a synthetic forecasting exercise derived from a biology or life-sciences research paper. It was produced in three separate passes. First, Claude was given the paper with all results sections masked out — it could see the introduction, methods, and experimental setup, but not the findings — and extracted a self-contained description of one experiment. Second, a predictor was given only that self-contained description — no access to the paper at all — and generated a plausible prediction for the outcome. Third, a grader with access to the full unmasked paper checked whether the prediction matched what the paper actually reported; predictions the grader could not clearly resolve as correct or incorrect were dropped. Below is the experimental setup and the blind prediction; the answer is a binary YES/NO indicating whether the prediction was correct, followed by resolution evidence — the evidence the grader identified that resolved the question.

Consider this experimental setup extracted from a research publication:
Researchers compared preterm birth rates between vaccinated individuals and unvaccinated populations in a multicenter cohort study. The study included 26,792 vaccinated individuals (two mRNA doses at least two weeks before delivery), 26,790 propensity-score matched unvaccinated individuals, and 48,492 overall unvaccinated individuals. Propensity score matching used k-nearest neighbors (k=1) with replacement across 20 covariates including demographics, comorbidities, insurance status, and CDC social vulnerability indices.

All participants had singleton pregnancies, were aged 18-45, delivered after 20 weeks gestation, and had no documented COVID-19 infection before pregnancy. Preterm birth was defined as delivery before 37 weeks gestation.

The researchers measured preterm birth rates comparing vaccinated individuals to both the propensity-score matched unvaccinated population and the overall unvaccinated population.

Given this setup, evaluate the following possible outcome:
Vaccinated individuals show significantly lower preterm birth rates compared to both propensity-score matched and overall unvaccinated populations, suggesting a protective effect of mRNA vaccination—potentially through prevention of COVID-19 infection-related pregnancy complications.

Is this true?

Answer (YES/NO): NO